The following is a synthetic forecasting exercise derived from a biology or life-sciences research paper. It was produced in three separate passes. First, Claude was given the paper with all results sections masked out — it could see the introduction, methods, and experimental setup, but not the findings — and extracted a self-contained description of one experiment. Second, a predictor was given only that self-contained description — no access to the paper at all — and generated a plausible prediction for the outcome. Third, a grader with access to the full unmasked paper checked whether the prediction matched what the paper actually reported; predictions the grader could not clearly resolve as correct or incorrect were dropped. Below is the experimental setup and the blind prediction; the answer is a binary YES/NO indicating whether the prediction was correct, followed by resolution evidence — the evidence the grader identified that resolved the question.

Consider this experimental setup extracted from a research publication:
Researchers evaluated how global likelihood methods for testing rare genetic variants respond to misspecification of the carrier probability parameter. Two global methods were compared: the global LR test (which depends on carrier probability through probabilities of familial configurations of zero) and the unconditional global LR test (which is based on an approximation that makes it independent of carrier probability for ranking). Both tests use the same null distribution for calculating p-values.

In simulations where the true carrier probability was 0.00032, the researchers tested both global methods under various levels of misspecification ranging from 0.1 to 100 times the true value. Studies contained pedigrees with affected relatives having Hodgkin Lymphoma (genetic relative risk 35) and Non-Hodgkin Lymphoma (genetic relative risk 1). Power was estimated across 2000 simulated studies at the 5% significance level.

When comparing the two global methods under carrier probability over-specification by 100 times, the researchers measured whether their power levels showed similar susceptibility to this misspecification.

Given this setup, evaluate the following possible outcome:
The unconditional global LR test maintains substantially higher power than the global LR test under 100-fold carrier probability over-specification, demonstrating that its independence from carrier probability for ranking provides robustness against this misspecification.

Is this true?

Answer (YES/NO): YES